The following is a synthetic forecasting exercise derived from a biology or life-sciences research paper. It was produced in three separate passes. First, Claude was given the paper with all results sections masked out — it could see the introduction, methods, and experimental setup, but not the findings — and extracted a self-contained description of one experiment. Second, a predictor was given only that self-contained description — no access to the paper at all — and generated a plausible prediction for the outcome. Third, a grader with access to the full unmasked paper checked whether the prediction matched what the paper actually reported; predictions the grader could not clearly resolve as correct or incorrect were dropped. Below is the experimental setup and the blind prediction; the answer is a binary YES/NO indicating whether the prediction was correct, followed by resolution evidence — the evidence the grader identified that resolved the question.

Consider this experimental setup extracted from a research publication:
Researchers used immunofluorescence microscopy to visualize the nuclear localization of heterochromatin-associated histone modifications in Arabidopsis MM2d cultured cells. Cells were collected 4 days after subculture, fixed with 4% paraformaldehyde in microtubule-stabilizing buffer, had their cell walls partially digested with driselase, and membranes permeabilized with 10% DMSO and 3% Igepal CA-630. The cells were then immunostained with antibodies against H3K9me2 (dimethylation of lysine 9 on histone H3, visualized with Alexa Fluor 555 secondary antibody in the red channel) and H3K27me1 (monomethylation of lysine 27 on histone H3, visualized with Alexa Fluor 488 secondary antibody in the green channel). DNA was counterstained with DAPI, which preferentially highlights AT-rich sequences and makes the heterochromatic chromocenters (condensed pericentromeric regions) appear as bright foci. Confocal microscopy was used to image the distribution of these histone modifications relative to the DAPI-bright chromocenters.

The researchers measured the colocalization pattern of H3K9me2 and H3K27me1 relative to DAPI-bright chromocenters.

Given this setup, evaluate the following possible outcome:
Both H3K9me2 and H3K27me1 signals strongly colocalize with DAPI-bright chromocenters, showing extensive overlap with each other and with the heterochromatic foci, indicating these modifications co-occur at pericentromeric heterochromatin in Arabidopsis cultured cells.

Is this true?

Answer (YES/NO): NO